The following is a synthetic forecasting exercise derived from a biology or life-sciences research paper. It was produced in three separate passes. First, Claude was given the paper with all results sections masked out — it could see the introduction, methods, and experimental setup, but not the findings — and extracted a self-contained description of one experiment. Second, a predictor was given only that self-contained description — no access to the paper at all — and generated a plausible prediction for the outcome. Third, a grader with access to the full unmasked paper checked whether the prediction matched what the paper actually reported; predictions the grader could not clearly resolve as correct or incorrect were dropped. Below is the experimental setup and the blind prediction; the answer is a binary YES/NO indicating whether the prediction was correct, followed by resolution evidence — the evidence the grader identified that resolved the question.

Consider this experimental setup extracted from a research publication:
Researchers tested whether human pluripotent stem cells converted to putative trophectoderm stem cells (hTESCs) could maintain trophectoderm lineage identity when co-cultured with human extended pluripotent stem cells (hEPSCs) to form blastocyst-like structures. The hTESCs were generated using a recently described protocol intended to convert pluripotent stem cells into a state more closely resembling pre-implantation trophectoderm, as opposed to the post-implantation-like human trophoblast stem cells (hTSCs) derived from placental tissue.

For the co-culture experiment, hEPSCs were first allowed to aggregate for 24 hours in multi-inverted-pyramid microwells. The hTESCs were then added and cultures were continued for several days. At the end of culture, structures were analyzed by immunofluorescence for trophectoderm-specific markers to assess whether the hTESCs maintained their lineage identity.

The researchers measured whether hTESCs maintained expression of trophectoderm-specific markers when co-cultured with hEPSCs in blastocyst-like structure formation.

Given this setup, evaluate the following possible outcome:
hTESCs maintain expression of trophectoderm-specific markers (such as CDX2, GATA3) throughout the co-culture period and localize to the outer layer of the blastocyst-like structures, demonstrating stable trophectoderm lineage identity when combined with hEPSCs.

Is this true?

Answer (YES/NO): NO